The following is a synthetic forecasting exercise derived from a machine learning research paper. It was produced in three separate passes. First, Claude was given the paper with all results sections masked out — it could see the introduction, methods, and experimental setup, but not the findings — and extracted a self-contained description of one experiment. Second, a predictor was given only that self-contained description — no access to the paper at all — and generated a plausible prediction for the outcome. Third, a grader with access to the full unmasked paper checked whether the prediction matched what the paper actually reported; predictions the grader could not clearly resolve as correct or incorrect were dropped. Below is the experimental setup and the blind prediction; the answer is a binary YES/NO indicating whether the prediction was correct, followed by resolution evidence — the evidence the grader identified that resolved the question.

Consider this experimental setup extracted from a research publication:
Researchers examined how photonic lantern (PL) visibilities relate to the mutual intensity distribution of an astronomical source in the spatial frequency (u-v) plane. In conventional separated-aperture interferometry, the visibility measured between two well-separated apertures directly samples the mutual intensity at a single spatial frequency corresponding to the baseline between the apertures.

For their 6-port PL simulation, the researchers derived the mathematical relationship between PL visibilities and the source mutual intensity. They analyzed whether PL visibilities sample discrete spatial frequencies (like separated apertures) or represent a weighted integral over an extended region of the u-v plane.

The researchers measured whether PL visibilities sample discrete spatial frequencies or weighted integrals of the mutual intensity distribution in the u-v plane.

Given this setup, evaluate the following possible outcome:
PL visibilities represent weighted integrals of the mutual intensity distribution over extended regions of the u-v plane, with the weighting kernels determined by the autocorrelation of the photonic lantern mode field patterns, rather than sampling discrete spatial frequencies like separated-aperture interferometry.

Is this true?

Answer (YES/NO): NO